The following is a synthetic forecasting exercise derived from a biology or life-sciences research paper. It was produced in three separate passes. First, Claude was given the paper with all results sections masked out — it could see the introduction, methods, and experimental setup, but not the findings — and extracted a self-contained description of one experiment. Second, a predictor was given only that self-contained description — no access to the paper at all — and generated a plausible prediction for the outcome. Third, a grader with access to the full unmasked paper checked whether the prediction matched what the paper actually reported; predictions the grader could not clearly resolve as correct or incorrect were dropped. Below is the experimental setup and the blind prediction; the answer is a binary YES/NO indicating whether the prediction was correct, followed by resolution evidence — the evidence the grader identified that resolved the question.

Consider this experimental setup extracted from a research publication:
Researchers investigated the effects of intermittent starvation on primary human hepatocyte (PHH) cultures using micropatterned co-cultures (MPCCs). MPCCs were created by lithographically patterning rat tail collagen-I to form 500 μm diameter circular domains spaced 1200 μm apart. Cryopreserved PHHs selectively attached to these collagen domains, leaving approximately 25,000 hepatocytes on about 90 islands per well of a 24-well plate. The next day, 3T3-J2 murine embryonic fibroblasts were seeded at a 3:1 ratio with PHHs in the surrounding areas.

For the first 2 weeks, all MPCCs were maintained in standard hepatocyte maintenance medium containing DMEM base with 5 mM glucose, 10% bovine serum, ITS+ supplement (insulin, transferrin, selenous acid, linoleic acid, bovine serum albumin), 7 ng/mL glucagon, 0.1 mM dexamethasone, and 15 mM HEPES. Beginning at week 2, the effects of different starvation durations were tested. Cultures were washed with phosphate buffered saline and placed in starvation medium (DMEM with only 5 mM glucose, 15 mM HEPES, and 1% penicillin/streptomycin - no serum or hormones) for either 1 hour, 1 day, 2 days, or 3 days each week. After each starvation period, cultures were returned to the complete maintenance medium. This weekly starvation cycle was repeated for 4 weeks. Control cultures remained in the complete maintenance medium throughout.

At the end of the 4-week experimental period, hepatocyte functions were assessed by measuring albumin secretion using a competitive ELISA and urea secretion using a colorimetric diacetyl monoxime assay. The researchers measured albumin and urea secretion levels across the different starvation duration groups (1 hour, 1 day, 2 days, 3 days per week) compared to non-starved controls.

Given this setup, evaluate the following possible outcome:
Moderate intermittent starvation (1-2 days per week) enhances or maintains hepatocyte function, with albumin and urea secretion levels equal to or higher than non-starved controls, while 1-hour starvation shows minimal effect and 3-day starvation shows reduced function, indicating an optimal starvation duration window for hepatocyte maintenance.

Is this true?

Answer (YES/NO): NO